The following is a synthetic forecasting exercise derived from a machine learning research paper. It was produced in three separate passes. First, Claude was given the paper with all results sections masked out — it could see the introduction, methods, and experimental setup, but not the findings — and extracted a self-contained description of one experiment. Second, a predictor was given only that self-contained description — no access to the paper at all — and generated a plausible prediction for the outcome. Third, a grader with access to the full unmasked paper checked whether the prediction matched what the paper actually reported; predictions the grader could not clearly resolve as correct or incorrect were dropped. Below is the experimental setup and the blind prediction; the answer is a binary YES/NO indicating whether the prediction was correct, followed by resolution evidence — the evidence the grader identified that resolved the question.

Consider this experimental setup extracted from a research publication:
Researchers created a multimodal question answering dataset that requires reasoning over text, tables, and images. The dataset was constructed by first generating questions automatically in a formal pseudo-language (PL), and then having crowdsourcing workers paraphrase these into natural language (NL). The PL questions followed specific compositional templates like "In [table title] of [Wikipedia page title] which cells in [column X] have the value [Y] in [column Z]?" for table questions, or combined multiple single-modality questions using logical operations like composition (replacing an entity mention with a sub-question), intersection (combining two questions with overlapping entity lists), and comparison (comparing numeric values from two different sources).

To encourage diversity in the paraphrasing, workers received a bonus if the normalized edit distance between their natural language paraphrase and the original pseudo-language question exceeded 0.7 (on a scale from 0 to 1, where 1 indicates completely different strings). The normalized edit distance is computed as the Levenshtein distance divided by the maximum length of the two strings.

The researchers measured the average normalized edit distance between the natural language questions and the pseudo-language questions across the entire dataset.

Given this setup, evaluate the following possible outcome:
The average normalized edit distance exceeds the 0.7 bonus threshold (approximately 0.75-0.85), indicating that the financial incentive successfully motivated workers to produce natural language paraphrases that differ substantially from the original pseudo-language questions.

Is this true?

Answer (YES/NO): NO